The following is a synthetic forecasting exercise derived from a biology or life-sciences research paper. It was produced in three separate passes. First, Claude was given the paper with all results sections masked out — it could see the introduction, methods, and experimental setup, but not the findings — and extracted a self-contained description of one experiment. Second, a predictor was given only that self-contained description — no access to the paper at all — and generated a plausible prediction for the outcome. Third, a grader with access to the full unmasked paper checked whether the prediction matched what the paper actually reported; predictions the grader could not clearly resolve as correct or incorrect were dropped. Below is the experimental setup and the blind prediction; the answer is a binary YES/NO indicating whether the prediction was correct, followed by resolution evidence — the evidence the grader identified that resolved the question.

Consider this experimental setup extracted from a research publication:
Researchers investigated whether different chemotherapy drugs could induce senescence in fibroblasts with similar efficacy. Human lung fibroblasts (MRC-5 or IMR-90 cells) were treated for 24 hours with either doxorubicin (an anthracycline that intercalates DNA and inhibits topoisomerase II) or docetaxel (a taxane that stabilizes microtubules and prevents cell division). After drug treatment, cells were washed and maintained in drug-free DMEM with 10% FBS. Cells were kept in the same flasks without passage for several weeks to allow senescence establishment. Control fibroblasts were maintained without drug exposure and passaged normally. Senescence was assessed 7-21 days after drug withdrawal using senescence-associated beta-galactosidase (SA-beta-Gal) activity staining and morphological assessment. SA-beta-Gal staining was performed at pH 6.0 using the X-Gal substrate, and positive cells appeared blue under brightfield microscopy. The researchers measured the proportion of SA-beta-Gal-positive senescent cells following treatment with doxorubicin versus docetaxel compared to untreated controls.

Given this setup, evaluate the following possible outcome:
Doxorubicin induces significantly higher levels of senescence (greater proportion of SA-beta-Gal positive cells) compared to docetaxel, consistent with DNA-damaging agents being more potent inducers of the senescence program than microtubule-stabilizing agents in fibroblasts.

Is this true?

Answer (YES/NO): NO